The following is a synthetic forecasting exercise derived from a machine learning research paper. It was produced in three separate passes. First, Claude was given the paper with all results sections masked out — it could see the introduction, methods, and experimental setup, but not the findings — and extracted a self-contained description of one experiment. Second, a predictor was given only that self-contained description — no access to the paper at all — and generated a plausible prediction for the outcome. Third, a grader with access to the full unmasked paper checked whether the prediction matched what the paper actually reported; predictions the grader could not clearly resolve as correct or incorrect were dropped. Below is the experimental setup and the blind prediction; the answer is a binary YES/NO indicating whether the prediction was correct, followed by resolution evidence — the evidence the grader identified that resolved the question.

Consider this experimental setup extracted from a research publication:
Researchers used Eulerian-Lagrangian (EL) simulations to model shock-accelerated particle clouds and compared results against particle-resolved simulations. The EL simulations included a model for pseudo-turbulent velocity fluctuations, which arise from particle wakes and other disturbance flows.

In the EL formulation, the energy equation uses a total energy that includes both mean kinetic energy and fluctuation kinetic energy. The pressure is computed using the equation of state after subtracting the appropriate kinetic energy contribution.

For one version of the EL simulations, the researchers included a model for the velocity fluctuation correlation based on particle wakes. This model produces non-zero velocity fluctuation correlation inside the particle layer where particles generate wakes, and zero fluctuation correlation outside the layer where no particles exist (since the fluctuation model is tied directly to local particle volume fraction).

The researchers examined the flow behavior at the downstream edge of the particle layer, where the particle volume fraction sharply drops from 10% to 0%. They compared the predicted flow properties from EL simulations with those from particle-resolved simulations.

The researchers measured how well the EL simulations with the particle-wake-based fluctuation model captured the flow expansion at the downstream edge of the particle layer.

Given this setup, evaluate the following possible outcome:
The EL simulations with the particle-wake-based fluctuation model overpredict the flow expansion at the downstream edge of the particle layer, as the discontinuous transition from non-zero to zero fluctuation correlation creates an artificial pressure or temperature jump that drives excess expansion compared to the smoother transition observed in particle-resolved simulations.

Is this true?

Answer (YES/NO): NO